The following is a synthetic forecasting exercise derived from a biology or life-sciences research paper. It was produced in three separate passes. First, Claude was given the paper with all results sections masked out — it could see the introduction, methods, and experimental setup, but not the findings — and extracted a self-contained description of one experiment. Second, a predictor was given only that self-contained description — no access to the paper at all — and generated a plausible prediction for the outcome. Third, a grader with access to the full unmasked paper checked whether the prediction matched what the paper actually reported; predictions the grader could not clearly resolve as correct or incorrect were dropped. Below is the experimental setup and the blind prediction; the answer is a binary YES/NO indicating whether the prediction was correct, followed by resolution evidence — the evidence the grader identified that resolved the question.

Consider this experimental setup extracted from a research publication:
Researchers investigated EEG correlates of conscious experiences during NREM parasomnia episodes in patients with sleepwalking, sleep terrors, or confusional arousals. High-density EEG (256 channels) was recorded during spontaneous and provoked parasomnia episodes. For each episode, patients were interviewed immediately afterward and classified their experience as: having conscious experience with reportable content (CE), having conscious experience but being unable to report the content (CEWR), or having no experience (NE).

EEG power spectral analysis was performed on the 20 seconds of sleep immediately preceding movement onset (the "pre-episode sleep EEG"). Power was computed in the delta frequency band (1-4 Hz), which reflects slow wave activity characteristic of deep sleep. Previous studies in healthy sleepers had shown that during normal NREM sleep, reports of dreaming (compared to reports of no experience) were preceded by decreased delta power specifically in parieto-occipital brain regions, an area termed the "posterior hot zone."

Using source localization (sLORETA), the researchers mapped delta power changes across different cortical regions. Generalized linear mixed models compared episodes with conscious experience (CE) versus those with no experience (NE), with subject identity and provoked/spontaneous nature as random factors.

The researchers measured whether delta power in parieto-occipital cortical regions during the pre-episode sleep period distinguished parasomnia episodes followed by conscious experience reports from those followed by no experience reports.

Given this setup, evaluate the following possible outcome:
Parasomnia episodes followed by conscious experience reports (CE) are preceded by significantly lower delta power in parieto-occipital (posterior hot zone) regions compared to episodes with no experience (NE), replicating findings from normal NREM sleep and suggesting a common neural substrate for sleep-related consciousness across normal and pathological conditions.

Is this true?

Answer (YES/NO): YES